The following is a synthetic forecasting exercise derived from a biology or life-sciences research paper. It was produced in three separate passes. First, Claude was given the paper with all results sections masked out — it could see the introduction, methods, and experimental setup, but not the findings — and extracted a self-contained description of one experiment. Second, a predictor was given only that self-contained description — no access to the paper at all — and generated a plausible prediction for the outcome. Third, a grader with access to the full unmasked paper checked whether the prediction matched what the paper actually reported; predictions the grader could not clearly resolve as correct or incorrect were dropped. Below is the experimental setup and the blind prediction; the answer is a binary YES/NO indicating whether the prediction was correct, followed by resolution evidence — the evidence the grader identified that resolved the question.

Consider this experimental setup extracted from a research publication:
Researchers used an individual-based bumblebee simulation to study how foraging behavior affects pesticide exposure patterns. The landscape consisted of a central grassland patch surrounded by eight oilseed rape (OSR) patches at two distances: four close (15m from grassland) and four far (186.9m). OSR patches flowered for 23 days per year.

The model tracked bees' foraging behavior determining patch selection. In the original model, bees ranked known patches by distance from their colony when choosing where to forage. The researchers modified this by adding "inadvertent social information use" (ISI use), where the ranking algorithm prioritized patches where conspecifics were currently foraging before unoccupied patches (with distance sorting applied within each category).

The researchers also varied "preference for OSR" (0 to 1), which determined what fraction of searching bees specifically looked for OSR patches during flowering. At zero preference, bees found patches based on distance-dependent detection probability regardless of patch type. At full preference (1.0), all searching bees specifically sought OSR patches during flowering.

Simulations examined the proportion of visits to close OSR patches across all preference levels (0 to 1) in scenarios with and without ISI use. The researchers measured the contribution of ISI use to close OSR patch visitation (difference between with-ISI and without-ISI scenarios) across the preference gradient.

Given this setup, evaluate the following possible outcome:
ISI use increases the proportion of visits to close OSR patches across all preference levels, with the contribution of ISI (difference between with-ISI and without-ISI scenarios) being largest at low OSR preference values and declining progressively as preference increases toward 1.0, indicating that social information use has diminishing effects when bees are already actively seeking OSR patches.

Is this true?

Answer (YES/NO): NO